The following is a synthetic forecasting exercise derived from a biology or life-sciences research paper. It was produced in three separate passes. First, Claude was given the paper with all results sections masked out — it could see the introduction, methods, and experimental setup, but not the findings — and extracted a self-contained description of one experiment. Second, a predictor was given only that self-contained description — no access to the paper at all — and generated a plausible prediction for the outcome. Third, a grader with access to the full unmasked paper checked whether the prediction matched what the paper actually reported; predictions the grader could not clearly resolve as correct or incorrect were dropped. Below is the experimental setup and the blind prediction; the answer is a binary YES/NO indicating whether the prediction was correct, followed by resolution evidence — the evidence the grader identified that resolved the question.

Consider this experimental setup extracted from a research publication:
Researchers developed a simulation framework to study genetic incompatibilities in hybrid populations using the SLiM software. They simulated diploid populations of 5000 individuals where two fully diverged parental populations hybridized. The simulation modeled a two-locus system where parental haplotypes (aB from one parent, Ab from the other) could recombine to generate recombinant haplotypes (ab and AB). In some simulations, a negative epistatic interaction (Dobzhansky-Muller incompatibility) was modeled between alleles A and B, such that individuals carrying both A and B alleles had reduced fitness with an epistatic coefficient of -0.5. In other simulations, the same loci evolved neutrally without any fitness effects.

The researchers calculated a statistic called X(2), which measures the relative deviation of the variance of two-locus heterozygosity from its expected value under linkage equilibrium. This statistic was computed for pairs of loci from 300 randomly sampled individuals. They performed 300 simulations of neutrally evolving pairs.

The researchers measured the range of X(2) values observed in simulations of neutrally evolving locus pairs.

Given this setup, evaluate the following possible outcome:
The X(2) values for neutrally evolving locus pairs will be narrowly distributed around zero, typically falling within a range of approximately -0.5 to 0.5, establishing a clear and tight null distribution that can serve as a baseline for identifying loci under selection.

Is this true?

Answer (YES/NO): NO